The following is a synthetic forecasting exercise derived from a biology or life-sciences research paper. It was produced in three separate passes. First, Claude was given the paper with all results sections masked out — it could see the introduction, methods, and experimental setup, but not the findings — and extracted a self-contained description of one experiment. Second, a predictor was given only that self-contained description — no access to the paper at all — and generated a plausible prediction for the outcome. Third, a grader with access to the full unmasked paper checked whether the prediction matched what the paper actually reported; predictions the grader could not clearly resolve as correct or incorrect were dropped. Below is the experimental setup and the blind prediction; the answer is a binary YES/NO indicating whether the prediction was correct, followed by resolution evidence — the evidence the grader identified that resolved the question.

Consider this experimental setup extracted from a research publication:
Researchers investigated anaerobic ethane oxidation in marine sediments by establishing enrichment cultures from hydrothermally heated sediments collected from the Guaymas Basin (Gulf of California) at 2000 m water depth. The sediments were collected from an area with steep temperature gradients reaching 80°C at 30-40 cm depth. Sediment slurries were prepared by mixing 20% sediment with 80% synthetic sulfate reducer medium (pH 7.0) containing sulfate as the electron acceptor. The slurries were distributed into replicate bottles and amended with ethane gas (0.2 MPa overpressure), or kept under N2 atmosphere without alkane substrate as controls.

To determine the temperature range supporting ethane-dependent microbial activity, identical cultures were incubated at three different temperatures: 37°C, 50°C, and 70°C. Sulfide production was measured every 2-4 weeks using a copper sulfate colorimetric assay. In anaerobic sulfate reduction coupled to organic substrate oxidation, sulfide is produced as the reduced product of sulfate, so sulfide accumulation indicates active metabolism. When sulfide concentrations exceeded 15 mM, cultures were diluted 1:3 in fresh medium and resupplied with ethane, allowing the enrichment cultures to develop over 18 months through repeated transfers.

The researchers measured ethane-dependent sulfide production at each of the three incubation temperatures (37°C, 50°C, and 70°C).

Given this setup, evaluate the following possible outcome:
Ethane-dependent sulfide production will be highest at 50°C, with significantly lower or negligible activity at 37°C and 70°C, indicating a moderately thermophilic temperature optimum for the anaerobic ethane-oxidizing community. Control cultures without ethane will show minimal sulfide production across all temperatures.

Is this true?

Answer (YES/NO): NO